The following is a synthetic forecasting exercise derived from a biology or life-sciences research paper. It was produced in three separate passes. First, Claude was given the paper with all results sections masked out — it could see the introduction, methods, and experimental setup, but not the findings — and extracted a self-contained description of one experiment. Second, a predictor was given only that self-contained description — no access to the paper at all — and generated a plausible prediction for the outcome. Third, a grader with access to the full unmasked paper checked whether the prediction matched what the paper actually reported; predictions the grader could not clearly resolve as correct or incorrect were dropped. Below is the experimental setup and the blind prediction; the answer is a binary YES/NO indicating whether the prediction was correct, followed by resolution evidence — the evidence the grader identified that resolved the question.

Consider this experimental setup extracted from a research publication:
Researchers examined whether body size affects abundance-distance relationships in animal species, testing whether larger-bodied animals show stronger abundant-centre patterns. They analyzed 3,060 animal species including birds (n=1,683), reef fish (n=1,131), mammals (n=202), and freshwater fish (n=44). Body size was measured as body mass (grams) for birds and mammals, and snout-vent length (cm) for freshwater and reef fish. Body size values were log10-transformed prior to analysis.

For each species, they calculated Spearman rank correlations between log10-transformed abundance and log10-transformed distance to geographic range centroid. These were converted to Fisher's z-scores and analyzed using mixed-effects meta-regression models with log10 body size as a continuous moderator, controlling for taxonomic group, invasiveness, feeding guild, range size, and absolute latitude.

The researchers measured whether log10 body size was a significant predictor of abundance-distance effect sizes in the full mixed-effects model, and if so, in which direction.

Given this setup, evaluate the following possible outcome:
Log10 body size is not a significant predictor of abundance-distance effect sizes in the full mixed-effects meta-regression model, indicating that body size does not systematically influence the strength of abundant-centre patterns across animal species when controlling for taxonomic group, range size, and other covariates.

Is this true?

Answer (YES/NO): YES